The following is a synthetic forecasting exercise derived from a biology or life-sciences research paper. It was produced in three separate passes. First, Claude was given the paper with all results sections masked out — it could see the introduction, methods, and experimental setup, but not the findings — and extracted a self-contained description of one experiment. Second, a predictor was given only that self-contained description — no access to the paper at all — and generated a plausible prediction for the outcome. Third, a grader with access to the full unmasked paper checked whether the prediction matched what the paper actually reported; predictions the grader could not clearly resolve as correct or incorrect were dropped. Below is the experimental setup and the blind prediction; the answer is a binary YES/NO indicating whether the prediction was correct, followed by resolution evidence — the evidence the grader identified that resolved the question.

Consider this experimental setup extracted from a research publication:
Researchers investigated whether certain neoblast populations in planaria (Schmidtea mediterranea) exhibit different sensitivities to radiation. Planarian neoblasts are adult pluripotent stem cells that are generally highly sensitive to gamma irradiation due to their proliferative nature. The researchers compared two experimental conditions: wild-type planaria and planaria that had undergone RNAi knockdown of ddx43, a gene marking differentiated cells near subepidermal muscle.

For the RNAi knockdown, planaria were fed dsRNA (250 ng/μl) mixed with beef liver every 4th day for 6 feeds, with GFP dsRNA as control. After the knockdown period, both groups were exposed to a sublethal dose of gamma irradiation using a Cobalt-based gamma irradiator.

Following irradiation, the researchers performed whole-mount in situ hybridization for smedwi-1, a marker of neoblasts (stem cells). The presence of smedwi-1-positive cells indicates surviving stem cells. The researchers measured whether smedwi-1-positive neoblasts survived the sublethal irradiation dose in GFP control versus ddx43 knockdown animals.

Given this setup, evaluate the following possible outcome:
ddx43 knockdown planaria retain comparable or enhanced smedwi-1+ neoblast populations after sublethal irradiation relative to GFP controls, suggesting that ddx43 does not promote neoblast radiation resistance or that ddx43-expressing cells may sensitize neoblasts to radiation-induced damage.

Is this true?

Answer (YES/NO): NO